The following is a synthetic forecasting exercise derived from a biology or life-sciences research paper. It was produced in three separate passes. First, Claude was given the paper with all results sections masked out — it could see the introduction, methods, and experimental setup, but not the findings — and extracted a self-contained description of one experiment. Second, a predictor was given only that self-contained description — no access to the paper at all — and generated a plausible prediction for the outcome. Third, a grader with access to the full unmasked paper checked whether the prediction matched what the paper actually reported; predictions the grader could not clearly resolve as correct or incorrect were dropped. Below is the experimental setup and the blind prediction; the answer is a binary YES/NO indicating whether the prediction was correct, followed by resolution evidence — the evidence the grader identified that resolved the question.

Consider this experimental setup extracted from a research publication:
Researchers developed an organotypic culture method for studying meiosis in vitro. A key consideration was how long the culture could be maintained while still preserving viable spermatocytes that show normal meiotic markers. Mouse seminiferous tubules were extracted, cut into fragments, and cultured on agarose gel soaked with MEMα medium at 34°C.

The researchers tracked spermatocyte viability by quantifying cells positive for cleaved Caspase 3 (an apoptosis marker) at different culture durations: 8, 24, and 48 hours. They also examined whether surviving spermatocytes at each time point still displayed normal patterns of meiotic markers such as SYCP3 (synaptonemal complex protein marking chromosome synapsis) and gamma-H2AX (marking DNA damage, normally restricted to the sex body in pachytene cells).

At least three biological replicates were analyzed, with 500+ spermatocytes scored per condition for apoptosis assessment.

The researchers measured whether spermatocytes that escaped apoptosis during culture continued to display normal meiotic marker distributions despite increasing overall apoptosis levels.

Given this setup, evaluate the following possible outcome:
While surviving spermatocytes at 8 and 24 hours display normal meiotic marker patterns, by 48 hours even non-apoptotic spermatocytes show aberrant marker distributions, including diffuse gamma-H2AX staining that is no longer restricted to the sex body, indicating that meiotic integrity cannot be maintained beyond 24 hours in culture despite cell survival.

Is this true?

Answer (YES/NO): NO